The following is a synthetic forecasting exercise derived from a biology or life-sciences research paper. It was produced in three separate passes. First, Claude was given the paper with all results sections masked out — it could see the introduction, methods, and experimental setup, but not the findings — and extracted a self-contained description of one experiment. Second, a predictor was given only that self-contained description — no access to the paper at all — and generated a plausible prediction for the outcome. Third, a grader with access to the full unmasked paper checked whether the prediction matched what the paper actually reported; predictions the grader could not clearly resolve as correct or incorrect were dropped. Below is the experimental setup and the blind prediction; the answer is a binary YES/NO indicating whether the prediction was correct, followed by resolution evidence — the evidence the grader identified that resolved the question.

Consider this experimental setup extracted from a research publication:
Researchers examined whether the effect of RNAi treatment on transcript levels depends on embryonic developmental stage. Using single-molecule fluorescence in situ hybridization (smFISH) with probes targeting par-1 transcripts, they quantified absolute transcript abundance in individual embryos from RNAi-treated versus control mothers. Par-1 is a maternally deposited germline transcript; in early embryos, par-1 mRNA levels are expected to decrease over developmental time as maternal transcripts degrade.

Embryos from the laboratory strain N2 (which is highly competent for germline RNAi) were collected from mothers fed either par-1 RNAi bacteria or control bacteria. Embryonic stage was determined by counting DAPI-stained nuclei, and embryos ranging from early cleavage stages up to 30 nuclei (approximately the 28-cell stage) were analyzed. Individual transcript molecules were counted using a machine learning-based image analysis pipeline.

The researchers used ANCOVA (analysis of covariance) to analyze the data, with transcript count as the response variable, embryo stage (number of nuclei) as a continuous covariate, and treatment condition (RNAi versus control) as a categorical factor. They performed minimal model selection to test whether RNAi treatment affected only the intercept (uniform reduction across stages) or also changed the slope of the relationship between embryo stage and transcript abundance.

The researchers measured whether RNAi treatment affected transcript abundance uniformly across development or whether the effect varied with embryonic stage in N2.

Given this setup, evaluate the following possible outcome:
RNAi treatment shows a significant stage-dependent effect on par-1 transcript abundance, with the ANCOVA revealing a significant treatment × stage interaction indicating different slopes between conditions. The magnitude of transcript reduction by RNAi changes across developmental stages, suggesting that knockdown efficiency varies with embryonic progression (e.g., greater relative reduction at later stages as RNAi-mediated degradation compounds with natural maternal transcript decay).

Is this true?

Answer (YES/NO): NO